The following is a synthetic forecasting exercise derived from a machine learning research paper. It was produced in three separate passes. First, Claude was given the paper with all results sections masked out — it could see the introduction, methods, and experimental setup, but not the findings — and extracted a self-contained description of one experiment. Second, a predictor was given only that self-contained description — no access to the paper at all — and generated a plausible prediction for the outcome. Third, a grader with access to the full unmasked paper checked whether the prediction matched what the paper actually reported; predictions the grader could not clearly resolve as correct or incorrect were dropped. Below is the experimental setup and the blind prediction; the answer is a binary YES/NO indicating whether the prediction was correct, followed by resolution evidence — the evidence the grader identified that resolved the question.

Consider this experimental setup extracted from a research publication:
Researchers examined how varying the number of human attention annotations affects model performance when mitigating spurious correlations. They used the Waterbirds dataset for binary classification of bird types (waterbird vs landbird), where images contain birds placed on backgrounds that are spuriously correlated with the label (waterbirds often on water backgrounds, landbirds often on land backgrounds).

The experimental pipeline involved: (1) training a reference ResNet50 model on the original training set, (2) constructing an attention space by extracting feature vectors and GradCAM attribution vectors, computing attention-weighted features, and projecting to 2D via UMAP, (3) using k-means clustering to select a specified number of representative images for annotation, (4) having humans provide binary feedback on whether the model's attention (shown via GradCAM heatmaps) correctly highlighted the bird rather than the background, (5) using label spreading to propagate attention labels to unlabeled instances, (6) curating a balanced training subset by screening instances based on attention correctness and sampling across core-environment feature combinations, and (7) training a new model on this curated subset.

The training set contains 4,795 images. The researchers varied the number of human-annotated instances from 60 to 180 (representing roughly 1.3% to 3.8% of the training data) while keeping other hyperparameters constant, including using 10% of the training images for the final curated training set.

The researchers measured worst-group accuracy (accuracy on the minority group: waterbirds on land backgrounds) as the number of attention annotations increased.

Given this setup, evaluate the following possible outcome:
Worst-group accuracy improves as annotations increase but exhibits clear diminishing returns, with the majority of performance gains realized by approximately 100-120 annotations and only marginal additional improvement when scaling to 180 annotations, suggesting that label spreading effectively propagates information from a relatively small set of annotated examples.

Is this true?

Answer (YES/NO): YES